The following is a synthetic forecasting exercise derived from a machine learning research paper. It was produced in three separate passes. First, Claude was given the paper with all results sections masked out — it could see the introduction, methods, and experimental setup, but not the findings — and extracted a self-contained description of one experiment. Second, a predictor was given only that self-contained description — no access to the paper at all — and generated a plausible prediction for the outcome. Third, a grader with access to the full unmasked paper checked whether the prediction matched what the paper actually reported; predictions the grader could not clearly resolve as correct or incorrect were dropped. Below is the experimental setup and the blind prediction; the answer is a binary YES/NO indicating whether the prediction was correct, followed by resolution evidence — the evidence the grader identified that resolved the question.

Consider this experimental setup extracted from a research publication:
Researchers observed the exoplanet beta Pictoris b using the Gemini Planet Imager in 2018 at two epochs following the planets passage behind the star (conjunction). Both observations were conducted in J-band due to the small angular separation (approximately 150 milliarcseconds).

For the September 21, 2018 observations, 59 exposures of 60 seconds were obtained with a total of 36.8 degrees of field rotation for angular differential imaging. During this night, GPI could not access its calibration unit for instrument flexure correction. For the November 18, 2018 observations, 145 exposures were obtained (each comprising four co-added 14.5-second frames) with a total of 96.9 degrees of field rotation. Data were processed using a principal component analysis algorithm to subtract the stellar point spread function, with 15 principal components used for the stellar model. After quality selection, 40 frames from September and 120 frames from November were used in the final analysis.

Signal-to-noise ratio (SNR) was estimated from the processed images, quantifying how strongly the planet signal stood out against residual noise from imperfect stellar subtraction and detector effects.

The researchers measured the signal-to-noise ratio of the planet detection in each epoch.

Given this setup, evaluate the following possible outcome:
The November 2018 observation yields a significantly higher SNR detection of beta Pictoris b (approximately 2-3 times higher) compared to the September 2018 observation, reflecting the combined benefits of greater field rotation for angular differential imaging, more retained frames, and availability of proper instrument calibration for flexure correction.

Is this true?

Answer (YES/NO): YES